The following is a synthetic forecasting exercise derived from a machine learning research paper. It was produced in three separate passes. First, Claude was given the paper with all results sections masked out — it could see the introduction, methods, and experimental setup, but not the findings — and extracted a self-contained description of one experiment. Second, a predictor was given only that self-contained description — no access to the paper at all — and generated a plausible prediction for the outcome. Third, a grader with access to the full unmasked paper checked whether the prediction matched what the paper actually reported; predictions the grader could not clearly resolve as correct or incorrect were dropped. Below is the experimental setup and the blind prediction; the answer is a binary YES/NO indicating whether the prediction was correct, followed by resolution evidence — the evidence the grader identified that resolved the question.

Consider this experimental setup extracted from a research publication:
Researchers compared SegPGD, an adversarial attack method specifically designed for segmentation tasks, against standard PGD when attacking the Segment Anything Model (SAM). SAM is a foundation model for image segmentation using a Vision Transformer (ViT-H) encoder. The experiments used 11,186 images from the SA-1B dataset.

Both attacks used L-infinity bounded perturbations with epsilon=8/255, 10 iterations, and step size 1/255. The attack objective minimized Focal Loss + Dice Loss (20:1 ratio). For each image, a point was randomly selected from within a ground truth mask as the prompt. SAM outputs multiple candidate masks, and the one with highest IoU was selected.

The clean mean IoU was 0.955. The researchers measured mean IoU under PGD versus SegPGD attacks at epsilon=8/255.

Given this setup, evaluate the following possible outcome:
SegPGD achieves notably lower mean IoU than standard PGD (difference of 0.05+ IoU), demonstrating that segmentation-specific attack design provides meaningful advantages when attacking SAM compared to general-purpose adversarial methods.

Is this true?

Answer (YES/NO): NO